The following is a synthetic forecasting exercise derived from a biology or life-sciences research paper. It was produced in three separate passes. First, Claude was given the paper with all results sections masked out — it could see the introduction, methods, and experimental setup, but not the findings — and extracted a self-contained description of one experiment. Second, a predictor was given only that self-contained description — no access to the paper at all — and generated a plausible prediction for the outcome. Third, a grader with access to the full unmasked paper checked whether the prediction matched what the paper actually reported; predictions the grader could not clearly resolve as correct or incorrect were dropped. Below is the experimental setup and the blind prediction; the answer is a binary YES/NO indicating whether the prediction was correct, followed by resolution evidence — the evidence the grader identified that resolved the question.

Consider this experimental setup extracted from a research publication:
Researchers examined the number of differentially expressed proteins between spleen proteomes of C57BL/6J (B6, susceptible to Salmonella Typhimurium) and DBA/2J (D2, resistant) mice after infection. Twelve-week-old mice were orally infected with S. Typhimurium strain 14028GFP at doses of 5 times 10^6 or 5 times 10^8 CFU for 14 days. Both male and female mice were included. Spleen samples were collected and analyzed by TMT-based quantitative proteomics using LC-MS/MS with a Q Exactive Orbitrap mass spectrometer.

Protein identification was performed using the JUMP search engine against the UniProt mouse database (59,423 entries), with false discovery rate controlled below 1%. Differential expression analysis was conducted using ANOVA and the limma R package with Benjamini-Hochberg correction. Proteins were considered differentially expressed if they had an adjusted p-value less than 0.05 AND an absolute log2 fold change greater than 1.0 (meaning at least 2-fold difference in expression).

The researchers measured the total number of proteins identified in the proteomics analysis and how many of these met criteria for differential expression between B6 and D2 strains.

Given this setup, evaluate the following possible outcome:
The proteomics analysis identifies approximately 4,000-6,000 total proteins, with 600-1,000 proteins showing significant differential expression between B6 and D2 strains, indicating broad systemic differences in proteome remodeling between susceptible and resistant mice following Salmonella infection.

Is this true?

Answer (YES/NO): NO